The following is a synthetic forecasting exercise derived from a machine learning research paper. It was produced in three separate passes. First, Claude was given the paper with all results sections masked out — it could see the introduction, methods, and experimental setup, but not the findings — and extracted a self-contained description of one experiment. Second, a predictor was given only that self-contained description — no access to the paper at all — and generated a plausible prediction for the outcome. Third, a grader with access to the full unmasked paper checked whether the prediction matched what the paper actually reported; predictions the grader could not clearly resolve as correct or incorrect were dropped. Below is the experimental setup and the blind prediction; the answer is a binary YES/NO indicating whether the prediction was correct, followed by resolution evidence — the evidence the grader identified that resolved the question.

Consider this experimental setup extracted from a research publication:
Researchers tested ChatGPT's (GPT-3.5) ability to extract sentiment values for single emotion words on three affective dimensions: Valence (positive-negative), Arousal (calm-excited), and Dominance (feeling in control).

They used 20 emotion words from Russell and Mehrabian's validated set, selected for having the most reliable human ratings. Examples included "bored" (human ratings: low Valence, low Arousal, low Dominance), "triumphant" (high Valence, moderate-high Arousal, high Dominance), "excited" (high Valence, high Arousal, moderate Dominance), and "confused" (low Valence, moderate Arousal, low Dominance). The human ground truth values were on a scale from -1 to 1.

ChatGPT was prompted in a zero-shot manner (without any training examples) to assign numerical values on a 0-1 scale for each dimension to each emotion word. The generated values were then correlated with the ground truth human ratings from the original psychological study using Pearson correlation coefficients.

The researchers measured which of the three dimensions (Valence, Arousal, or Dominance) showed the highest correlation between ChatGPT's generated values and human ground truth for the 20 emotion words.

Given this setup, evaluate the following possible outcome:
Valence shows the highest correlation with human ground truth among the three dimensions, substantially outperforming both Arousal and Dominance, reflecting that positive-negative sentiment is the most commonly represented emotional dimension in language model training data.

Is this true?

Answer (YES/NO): NO